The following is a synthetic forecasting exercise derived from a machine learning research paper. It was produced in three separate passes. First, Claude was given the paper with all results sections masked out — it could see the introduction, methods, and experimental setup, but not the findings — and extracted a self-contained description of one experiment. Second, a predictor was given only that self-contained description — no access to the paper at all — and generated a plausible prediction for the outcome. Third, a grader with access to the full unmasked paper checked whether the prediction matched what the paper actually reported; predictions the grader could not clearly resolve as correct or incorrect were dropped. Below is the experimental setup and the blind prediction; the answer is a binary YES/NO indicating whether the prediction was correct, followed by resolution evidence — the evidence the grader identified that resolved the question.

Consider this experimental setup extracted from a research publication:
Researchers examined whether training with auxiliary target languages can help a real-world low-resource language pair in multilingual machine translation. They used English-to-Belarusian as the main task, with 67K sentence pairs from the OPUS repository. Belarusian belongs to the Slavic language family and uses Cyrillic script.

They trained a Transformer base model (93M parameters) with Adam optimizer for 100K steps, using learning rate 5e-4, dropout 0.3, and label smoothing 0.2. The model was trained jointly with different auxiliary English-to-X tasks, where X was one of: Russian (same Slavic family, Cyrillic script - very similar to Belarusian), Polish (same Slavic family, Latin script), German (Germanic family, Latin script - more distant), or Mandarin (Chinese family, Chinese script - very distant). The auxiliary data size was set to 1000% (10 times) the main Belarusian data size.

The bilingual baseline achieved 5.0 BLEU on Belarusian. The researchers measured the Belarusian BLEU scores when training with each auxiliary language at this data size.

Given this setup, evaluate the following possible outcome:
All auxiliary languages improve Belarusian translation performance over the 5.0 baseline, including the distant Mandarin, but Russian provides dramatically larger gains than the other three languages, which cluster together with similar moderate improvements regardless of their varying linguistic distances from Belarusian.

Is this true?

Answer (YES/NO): YES